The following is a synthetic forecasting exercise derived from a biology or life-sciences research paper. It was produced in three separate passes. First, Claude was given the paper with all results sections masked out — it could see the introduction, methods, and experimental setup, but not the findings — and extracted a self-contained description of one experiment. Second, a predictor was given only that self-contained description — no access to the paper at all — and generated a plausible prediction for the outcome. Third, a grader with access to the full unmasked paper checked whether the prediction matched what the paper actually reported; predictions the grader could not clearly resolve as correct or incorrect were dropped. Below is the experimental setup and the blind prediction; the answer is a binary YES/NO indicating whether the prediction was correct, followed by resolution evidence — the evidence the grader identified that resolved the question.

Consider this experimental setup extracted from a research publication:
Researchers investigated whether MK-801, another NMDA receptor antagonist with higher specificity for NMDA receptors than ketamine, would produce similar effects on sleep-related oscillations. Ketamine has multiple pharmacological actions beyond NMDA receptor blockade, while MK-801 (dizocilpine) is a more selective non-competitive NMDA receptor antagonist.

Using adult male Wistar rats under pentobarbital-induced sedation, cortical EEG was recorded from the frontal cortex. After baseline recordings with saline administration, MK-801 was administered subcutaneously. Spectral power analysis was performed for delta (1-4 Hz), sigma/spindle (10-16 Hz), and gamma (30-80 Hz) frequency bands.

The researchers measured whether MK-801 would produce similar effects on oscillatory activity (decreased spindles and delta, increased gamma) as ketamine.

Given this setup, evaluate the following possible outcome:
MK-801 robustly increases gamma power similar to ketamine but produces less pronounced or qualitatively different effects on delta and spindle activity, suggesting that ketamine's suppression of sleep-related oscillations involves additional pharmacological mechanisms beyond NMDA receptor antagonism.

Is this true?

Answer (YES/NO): NO